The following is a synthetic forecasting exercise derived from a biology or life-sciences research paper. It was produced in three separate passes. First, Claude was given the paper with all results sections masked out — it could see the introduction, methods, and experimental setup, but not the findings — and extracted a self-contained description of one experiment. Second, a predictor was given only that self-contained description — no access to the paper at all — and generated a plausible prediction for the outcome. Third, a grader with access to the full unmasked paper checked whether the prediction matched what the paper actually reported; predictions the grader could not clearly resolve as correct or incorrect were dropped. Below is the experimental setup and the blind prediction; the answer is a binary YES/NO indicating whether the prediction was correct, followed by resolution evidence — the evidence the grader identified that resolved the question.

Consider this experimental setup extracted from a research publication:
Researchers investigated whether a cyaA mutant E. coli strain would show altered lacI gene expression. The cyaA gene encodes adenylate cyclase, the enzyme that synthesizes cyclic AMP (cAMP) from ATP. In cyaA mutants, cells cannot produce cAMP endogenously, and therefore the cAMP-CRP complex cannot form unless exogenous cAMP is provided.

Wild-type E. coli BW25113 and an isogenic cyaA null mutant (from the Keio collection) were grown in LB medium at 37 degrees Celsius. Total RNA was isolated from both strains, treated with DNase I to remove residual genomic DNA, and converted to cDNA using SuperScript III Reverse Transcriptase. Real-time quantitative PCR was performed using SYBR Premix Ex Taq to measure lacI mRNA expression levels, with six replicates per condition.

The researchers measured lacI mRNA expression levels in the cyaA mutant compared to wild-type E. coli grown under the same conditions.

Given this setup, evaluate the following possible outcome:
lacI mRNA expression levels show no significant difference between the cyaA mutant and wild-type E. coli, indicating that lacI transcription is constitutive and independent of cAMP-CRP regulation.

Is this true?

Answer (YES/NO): NO